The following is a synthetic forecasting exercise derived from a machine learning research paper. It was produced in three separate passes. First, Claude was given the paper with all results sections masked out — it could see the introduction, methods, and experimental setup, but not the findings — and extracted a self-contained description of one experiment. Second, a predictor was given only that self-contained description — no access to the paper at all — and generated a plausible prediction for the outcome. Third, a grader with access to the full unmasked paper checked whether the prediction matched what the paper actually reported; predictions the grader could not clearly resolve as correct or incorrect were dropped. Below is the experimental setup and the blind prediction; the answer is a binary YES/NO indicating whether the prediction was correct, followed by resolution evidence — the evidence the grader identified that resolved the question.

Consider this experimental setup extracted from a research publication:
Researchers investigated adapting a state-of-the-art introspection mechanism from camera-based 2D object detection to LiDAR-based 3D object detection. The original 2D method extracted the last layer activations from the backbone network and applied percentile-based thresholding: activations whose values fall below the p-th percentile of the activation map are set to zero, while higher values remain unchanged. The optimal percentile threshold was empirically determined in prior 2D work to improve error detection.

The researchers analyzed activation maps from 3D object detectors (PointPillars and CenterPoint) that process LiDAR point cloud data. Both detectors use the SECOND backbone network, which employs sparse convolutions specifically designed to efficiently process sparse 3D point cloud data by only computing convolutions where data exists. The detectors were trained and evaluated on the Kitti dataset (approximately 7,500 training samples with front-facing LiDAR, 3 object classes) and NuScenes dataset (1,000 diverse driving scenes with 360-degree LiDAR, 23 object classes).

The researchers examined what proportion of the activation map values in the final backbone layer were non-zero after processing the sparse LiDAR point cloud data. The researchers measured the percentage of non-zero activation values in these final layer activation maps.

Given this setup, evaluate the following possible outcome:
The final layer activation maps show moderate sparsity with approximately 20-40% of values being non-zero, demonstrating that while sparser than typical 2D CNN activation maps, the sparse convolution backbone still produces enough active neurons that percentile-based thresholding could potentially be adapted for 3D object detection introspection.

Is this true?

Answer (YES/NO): NO